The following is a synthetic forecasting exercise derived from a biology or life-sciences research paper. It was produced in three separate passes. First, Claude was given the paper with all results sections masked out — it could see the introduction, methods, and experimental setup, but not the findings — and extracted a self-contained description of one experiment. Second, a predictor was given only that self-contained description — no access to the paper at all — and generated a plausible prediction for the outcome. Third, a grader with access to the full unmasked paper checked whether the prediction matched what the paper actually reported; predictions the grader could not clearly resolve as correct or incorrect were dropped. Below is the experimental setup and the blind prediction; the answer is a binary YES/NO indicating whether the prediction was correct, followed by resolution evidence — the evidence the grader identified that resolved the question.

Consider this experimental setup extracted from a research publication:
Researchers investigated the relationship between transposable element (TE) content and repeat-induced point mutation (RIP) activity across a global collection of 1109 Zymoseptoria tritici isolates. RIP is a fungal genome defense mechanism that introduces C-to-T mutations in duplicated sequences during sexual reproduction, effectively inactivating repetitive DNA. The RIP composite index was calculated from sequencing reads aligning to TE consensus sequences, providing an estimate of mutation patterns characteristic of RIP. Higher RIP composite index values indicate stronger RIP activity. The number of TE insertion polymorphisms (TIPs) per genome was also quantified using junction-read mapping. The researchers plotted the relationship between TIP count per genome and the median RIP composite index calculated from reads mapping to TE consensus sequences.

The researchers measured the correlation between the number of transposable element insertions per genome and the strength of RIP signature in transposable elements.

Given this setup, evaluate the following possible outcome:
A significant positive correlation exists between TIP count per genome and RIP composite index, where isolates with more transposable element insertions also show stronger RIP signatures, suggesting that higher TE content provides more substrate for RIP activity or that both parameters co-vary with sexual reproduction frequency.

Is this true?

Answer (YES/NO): NO